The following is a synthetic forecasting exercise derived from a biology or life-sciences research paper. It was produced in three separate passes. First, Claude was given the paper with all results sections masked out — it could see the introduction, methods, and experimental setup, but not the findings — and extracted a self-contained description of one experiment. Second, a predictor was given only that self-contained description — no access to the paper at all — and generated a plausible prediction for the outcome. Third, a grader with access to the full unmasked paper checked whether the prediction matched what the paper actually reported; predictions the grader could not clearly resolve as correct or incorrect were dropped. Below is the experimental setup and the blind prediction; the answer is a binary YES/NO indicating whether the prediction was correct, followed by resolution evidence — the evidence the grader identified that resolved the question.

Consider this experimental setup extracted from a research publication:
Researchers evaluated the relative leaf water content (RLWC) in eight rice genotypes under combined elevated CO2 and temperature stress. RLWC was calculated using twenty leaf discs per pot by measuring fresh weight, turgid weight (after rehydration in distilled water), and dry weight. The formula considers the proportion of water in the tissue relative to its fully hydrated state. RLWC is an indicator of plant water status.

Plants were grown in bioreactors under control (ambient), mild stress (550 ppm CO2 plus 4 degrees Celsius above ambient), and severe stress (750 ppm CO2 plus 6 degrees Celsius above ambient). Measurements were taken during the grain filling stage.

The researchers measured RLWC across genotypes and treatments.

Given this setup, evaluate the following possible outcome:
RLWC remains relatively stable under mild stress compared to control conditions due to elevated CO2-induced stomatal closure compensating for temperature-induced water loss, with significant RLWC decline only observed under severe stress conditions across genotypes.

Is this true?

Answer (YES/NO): NO